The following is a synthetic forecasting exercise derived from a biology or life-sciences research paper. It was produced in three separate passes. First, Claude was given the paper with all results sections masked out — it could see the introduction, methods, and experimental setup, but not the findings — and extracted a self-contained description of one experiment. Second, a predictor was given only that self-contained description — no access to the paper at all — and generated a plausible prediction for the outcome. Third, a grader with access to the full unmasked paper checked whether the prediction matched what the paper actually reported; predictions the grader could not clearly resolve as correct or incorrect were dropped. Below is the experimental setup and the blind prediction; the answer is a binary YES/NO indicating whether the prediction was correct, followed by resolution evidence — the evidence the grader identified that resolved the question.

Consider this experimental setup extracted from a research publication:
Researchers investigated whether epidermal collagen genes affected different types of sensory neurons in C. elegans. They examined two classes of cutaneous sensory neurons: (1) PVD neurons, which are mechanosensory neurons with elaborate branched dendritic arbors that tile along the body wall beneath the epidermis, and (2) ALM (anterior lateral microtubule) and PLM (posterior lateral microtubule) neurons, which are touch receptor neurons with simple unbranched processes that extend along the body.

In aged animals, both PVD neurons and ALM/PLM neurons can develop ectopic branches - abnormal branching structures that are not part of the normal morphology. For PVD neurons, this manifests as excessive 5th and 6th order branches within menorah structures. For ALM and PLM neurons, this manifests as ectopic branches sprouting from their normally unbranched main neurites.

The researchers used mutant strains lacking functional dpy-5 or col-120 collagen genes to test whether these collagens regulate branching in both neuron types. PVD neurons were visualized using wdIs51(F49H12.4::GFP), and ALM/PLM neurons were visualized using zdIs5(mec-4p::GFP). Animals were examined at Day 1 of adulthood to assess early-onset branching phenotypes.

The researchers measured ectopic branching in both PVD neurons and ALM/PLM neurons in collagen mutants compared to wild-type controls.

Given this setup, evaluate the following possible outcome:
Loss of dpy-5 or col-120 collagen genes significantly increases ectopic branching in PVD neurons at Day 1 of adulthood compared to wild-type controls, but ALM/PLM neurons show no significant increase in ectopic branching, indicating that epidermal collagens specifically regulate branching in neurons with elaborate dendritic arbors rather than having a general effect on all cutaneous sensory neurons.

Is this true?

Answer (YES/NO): NO